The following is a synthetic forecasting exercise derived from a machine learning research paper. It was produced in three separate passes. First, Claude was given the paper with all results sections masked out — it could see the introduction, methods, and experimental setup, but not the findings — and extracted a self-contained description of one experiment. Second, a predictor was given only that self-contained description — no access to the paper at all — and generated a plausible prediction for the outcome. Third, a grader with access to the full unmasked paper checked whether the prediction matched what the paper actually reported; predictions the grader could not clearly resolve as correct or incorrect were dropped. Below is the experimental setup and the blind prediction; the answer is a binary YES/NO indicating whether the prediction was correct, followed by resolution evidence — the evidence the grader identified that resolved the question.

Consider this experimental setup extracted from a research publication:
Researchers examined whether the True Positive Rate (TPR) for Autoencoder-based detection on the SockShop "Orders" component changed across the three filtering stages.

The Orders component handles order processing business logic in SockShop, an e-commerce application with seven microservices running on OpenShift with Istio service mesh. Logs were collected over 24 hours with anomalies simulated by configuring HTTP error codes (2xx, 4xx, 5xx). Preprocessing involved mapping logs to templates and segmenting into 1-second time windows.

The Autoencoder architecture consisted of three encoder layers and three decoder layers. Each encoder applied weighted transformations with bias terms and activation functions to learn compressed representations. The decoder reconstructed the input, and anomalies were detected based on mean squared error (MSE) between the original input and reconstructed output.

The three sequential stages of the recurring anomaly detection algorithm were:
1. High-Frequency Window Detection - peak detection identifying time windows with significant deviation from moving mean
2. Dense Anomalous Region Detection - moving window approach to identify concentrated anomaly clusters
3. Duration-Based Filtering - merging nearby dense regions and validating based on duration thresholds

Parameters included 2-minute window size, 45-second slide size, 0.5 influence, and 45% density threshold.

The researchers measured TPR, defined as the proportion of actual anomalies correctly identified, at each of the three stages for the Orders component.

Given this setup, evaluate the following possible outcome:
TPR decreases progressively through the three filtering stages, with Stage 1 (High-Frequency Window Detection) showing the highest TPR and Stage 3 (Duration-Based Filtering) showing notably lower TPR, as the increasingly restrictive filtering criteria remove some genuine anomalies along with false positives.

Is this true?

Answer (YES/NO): NO